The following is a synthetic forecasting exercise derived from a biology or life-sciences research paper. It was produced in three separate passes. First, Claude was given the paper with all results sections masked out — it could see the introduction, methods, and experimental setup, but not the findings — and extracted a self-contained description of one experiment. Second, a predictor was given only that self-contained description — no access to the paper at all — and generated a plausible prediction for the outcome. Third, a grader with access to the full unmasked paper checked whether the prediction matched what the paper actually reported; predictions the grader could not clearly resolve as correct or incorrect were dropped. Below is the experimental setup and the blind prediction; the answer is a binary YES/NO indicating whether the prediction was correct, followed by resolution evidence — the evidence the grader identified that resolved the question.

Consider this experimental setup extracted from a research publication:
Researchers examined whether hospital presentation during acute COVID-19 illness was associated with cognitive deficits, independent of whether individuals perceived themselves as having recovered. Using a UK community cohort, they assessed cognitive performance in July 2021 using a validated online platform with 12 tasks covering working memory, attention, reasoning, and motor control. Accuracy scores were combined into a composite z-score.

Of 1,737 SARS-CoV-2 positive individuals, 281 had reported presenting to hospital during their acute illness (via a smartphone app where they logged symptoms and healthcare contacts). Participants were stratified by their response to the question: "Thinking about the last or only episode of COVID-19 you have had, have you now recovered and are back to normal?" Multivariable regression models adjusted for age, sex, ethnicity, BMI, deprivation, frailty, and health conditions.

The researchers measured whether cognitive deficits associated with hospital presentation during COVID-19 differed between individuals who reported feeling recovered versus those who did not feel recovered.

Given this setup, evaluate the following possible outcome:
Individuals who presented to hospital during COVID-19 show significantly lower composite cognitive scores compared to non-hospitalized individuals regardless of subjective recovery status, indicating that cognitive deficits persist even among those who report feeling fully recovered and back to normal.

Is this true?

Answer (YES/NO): YES